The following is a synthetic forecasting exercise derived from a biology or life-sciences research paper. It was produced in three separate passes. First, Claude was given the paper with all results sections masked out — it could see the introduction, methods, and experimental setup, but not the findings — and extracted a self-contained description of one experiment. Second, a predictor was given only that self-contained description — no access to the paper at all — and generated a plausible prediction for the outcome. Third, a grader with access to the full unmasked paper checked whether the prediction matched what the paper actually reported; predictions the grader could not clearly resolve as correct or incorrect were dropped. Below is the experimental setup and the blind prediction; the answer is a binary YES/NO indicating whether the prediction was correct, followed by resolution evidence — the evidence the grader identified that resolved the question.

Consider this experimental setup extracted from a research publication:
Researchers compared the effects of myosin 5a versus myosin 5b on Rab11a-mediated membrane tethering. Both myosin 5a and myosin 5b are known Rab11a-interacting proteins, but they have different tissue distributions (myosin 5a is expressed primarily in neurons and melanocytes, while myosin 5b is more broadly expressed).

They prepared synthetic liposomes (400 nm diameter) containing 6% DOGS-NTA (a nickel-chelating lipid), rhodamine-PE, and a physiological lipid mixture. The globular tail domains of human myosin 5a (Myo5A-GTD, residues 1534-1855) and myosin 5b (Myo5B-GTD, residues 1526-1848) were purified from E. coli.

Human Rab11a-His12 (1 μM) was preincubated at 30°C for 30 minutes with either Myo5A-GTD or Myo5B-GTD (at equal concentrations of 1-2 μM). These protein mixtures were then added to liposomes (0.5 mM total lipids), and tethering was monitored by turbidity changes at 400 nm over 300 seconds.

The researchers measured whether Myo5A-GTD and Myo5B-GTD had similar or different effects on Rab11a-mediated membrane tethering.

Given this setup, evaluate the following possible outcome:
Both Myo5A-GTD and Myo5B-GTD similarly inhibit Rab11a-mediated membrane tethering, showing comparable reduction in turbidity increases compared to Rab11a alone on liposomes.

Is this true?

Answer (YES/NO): NO